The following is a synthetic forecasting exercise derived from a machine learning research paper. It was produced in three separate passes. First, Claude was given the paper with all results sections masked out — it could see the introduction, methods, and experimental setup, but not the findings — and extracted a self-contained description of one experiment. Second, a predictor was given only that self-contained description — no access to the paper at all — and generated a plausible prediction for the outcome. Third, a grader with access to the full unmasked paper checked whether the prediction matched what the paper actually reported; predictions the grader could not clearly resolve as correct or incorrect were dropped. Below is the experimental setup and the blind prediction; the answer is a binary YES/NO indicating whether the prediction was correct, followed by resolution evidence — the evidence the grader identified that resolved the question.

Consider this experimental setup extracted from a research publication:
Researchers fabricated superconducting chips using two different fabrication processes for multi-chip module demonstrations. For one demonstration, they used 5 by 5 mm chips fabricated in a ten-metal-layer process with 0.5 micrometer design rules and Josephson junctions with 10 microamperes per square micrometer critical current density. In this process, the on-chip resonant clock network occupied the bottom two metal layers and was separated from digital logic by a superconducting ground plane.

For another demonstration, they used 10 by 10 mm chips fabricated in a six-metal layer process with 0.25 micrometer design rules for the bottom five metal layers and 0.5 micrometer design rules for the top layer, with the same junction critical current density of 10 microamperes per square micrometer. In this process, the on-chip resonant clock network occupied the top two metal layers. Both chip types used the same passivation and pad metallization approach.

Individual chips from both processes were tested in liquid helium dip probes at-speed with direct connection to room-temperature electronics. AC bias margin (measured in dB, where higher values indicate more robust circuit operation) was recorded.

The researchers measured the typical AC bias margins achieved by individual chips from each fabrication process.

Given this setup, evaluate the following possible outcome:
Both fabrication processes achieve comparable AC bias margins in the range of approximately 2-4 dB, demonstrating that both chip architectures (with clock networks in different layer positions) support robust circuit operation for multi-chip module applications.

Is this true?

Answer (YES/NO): NO